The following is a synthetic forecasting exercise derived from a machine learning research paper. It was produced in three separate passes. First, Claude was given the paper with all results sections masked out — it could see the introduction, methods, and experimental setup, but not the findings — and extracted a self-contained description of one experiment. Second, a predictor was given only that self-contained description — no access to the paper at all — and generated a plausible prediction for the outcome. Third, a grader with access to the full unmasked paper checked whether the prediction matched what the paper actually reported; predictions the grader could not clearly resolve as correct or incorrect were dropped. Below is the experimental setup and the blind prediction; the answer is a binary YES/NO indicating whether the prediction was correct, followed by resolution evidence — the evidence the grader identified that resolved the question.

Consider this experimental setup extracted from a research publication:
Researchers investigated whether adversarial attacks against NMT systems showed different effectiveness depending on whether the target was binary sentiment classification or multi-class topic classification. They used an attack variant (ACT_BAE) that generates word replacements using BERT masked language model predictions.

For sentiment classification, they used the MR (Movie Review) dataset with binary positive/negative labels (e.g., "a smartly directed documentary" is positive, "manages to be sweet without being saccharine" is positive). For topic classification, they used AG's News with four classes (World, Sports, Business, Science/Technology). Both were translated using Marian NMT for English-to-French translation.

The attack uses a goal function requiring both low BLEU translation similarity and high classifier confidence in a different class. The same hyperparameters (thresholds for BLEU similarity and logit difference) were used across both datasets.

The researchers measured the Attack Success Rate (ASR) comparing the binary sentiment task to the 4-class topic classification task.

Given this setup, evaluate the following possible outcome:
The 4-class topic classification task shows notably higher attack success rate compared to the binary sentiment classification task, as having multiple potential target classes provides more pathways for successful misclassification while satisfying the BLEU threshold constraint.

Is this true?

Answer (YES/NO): NO